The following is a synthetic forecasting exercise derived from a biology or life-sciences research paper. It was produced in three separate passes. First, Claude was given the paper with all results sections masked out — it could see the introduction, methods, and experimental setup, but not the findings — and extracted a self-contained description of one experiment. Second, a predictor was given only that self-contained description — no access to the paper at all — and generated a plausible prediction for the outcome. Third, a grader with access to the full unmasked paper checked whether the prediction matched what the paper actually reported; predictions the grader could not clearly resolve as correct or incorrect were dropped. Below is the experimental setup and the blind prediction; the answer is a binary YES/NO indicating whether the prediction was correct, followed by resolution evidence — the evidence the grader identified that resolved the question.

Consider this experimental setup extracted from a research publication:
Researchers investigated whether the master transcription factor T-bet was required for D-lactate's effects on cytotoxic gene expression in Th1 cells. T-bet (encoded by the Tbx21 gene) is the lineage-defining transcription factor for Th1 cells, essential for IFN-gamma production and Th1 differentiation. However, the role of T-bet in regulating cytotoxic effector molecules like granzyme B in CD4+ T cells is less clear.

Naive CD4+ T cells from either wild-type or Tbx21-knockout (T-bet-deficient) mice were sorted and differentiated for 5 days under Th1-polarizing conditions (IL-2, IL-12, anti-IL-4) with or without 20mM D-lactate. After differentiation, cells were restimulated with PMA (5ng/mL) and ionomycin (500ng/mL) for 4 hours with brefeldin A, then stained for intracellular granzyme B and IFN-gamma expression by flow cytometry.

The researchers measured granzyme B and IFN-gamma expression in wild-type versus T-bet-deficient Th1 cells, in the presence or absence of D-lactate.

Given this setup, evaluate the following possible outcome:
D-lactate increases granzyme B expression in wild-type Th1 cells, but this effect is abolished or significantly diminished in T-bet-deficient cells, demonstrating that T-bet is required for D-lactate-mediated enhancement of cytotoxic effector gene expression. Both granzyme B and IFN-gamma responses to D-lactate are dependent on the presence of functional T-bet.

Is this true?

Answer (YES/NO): NO